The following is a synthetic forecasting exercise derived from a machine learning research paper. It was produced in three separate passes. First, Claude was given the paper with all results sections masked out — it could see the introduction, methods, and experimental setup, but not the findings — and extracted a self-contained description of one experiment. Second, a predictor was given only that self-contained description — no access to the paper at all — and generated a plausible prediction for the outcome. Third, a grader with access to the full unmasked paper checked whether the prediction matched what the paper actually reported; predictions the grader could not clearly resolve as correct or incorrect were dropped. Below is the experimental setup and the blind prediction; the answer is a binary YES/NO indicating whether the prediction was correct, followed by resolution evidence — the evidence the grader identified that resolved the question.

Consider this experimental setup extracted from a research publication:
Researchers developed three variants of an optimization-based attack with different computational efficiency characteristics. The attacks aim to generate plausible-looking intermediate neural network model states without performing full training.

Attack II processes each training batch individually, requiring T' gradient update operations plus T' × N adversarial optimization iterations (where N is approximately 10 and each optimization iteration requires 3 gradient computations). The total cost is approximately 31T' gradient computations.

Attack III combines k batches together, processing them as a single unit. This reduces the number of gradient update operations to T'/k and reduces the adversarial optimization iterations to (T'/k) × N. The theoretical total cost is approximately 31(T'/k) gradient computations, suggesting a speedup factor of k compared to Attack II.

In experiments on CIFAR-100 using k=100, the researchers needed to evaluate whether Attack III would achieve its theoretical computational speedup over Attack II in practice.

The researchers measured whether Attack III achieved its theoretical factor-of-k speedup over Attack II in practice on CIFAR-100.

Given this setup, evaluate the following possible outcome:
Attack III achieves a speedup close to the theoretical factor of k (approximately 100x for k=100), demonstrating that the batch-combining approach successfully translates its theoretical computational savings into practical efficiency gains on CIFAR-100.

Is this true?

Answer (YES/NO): NO